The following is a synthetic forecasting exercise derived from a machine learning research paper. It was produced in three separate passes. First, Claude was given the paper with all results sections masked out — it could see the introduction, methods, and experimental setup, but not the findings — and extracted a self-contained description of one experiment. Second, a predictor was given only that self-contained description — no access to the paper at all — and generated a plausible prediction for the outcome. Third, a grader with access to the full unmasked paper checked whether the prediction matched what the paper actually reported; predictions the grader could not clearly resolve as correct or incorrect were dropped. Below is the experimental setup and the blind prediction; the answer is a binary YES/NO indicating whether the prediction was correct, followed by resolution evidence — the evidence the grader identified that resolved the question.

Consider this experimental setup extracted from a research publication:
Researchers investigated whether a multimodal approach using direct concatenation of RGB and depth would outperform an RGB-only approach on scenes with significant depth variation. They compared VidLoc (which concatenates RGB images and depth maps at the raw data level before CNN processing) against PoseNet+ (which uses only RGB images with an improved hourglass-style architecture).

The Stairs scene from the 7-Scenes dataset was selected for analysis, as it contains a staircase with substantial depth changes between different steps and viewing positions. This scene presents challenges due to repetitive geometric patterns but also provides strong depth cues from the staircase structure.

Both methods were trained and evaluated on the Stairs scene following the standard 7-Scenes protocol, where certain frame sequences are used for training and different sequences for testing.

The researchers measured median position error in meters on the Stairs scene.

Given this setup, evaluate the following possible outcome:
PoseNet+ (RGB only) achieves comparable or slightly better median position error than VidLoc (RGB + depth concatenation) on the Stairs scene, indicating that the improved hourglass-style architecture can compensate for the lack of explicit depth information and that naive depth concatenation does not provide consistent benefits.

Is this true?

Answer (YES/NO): NO